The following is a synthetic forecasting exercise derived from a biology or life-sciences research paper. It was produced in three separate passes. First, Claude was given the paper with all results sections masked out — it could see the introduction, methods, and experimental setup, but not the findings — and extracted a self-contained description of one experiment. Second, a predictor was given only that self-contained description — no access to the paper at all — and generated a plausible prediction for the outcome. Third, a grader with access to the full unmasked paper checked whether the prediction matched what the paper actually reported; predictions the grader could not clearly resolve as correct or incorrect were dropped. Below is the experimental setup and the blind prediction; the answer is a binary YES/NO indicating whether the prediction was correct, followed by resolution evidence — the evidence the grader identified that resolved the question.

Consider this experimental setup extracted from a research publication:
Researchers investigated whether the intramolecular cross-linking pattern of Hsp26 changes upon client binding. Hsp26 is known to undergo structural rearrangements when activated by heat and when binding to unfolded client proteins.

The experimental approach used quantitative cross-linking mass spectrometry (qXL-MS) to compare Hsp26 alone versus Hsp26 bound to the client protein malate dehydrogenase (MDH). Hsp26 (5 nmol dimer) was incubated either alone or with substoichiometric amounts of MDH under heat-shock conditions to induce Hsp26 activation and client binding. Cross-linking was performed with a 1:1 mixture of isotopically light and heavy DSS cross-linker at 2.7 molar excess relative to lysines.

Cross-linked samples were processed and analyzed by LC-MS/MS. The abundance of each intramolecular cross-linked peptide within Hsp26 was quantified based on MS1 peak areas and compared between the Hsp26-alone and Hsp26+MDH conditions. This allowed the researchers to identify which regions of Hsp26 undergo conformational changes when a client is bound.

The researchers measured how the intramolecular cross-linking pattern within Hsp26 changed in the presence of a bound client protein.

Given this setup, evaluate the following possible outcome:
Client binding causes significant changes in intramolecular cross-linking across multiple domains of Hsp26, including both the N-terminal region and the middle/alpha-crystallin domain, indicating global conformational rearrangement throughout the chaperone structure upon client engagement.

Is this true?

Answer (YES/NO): YES